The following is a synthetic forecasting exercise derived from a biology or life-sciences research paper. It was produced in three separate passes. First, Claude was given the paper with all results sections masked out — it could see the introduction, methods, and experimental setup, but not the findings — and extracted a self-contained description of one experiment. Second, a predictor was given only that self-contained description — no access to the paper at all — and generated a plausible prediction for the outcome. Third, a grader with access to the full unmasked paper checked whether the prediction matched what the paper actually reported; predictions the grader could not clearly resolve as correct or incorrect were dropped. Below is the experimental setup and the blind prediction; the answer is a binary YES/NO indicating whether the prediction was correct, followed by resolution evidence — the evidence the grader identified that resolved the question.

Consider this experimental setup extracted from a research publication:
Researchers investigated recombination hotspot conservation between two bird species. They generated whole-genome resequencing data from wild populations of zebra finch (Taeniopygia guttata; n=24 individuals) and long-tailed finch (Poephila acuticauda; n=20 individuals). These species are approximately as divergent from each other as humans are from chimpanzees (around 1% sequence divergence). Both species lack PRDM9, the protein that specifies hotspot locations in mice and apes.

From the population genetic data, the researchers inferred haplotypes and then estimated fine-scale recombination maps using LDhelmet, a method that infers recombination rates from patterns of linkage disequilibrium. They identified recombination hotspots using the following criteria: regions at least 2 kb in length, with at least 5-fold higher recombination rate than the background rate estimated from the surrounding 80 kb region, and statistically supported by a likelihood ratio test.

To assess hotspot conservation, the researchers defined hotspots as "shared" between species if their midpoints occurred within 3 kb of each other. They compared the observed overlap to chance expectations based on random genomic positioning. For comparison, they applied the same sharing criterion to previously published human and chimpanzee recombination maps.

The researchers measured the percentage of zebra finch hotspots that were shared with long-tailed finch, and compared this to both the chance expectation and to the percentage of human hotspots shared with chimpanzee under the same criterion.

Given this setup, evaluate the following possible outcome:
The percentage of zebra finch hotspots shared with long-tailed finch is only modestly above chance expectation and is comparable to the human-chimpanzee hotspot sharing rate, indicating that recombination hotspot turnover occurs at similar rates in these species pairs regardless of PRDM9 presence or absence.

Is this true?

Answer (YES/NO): NO